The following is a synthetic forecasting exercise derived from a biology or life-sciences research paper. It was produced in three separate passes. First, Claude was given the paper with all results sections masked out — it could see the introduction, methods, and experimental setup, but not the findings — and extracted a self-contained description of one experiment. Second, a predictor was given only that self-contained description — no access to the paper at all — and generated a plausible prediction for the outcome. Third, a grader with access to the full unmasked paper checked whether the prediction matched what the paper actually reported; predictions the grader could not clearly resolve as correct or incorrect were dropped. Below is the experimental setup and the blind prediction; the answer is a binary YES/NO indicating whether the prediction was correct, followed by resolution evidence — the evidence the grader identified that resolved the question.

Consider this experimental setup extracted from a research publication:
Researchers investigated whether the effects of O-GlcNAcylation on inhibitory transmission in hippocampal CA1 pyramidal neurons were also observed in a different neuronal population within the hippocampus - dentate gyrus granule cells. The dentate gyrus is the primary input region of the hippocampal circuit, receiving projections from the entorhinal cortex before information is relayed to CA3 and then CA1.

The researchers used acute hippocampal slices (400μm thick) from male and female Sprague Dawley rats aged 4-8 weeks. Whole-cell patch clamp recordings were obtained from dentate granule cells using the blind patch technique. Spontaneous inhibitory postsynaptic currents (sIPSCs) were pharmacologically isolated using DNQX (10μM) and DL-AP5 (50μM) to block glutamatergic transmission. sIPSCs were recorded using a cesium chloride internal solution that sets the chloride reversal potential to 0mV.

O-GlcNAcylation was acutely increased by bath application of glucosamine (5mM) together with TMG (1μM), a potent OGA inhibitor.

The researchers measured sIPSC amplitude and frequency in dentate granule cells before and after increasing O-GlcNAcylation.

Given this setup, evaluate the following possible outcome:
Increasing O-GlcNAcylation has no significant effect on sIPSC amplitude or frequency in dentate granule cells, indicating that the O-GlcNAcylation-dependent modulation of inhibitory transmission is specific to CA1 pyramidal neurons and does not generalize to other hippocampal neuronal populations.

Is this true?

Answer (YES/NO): NO